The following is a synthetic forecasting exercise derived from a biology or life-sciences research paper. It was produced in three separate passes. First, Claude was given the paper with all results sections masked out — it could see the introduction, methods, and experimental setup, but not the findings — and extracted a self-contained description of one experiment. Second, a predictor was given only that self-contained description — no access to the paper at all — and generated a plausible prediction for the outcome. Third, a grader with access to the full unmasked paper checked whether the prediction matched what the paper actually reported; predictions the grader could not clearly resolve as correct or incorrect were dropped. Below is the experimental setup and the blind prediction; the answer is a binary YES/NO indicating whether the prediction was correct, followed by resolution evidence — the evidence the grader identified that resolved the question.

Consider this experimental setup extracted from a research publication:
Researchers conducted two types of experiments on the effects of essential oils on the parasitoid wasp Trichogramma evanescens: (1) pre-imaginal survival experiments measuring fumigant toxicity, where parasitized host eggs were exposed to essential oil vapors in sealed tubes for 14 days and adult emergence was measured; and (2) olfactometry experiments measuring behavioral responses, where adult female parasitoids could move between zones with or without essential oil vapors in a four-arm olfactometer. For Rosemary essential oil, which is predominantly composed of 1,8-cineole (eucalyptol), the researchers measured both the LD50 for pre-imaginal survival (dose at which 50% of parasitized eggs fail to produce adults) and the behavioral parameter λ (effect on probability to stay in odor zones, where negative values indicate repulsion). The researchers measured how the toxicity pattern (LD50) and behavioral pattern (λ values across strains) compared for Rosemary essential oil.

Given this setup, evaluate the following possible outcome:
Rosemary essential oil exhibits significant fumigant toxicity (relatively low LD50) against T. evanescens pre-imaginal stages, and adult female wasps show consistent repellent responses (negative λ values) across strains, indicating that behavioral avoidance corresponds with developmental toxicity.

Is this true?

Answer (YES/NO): NO